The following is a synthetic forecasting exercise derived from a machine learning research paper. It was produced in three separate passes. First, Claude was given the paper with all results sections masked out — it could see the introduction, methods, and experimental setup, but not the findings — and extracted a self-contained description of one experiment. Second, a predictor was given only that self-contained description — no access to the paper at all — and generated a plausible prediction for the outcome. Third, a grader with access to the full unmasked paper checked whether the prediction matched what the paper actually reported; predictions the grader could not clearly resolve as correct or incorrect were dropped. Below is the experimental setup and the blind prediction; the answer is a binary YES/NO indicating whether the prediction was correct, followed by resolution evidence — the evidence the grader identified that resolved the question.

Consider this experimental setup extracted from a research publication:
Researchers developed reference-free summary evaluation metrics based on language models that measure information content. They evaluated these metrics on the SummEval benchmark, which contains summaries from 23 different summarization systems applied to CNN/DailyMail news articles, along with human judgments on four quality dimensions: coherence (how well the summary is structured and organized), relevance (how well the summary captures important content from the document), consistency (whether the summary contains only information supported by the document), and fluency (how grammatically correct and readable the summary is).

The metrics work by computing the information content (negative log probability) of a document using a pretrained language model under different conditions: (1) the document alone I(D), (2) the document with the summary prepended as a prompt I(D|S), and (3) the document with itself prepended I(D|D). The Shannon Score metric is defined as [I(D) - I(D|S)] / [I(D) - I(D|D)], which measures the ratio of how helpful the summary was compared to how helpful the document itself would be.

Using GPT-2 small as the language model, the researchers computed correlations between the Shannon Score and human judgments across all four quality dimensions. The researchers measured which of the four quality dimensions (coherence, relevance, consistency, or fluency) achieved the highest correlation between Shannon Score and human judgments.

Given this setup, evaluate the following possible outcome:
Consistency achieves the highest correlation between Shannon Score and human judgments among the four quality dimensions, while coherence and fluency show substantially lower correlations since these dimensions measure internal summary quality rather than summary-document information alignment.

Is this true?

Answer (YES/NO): NO